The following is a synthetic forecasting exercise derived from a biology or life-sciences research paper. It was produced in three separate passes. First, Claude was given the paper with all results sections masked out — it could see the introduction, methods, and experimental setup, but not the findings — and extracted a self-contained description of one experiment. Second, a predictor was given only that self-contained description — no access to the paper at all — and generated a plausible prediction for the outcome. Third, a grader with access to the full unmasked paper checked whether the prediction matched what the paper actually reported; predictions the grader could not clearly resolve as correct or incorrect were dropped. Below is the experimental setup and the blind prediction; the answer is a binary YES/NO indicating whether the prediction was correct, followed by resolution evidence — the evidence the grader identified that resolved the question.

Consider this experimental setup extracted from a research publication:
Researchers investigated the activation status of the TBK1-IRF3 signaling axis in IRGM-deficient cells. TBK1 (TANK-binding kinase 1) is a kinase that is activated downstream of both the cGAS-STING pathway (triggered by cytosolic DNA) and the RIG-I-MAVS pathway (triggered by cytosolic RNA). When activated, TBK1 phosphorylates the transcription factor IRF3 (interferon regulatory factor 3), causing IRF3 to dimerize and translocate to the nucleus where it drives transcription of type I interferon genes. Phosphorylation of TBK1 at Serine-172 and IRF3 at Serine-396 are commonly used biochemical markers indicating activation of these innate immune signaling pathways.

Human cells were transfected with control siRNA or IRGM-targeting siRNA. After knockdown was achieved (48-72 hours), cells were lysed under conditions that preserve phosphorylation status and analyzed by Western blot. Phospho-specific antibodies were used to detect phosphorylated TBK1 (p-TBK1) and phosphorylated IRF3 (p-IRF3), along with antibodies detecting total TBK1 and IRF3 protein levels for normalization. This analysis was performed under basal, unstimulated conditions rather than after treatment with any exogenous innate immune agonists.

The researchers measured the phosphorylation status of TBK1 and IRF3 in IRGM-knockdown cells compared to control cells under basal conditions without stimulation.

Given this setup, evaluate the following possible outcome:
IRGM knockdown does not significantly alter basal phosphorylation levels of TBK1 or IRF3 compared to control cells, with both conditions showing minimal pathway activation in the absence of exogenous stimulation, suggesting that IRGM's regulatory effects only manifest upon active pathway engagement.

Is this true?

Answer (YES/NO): NO